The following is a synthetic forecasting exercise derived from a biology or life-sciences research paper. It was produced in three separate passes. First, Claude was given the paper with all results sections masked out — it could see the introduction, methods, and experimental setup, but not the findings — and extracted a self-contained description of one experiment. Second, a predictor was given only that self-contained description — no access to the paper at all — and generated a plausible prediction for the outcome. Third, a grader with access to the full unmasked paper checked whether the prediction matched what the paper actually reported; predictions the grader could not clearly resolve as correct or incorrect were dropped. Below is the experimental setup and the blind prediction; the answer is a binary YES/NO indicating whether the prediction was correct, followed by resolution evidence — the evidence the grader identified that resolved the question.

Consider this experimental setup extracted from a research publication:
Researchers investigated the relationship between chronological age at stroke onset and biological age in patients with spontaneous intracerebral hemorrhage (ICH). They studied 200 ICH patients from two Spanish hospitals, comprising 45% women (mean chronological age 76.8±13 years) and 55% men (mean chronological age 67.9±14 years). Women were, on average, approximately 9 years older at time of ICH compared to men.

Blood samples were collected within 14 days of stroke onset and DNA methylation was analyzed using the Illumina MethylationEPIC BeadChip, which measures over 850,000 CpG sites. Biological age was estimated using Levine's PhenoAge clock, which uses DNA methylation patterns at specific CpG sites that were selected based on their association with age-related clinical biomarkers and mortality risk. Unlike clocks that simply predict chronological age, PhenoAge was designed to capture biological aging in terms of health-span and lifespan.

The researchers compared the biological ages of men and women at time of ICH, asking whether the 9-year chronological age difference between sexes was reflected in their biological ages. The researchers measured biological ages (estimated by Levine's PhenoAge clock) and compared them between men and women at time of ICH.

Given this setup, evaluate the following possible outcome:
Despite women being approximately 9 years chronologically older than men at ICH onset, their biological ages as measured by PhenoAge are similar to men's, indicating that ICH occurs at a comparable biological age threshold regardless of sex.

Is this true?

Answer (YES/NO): YES